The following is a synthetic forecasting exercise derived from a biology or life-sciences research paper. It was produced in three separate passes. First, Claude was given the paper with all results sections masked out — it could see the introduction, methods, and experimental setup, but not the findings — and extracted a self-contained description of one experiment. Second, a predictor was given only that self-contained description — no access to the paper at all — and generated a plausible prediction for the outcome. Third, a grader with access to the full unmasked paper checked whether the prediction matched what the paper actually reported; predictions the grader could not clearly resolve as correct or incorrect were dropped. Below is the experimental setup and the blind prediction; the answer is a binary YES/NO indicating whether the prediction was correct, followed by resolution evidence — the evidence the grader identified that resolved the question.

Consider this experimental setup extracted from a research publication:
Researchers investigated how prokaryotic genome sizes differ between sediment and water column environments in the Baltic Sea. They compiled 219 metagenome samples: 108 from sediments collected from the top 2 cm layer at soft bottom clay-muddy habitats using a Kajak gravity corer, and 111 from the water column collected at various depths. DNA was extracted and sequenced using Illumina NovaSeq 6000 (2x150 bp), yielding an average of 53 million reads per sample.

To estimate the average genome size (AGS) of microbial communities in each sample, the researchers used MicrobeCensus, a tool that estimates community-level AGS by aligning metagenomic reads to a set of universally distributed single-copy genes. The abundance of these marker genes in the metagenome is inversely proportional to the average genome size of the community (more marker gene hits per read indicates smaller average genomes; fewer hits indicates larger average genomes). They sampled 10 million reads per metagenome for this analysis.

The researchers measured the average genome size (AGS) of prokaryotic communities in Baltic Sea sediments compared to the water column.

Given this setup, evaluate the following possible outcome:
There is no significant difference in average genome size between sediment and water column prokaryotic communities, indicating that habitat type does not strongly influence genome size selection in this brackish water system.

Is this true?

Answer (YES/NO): NO